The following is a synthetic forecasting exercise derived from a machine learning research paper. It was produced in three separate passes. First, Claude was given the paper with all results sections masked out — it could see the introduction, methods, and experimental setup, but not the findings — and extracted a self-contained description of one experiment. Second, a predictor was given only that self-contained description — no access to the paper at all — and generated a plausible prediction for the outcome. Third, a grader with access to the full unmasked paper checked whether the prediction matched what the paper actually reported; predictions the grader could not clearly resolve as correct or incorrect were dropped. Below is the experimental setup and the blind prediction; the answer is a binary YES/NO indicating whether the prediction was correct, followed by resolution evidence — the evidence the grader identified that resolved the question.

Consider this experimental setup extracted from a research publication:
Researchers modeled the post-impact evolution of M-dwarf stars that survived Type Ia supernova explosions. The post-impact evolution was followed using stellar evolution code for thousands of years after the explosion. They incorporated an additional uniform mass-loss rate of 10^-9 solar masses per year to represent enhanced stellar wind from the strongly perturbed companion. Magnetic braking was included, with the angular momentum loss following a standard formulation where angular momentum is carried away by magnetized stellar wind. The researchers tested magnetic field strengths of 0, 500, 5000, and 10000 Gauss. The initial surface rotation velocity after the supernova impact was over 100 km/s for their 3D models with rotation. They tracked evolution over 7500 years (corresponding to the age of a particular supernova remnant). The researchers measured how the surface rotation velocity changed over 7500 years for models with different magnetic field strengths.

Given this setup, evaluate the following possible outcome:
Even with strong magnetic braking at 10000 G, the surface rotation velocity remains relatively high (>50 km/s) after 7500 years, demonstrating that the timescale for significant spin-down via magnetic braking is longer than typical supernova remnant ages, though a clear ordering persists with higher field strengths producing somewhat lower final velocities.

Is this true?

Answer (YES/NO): NO